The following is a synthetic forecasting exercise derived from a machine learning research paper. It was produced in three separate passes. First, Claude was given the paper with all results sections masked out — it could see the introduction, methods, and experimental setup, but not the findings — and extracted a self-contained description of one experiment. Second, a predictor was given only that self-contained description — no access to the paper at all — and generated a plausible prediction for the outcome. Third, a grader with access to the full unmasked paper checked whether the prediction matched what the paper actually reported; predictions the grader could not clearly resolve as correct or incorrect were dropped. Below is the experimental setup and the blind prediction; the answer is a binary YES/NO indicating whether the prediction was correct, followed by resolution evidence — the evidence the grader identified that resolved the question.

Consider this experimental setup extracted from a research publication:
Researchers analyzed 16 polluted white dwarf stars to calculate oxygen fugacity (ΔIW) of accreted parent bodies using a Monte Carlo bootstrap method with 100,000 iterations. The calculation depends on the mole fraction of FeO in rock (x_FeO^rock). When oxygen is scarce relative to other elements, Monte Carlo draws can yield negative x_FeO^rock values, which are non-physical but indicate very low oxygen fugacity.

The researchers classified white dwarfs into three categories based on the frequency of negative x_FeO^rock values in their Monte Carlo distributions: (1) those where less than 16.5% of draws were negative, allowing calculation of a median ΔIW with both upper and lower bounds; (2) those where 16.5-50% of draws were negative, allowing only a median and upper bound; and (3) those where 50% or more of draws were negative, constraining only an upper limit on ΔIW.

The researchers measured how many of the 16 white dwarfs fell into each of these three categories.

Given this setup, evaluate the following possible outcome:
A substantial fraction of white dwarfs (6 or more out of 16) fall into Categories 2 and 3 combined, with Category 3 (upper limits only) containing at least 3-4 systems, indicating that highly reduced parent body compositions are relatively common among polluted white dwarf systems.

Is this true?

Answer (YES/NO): NO